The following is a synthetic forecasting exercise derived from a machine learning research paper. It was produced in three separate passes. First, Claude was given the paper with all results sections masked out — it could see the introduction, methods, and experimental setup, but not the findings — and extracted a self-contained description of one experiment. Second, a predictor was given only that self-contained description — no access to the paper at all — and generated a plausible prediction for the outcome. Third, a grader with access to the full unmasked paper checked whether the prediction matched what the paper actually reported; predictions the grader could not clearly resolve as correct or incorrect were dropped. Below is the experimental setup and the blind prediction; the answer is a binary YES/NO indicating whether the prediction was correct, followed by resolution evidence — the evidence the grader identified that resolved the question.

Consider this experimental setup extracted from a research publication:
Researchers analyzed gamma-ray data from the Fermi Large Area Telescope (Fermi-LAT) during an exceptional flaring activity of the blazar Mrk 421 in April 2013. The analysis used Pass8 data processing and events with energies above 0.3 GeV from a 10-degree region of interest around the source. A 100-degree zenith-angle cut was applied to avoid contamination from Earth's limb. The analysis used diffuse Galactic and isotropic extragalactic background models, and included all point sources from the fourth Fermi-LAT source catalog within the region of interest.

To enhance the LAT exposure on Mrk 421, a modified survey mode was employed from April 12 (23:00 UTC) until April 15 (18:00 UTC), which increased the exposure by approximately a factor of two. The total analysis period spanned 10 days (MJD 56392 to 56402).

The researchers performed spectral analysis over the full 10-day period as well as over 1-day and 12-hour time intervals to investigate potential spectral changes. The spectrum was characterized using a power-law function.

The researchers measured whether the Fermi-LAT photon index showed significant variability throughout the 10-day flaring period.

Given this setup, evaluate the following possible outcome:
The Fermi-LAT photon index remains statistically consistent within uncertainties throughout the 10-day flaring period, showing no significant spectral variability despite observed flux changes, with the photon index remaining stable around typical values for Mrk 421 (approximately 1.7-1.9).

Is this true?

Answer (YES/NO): YES